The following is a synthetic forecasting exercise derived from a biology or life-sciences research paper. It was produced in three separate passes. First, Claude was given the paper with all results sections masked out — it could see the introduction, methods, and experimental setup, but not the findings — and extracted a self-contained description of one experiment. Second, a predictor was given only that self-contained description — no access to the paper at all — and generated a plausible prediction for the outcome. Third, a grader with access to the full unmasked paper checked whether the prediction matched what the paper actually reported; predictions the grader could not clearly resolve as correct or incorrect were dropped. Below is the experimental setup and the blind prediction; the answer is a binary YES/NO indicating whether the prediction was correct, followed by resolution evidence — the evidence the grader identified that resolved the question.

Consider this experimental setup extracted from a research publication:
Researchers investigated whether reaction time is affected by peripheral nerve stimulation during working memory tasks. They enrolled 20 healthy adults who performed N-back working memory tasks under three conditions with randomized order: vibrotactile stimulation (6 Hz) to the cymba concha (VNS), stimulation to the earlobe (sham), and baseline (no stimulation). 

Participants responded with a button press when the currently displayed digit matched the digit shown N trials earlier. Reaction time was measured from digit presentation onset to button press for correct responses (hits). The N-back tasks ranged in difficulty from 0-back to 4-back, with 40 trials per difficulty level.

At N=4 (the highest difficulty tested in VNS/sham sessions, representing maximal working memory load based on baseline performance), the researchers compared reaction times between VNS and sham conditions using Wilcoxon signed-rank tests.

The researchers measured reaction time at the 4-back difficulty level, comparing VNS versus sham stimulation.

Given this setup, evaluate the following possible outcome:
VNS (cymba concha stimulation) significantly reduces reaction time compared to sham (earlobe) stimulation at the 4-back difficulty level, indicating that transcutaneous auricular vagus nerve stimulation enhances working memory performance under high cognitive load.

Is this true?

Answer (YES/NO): NO